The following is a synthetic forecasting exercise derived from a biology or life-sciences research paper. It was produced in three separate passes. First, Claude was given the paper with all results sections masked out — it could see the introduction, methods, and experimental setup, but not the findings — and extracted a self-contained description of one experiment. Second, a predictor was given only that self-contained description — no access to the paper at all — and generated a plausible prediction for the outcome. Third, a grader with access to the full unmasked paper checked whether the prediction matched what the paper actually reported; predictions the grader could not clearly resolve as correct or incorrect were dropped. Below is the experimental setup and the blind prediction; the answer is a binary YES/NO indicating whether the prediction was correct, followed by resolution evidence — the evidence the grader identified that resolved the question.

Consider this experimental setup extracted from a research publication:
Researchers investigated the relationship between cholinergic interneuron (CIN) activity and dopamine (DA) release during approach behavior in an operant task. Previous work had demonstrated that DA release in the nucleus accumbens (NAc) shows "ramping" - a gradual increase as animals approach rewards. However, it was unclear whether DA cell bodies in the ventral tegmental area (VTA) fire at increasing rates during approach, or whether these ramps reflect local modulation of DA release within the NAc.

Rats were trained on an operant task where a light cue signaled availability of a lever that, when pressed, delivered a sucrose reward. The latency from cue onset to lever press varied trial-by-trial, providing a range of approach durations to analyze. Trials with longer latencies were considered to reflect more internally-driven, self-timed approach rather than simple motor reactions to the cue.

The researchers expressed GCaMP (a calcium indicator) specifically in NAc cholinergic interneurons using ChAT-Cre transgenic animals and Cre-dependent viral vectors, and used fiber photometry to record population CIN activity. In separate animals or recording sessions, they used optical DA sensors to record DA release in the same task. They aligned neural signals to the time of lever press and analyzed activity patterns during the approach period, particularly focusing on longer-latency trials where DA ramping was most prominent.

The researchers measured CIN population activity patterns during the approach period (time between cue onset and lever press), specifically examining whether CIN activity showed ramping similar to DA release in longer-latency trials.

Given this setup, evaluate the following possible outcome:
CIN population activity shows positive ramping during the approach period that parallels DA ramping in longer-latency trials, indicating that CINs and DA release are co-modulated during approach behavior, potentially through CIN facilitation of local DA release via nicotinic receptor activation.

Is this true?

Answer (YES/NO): YES